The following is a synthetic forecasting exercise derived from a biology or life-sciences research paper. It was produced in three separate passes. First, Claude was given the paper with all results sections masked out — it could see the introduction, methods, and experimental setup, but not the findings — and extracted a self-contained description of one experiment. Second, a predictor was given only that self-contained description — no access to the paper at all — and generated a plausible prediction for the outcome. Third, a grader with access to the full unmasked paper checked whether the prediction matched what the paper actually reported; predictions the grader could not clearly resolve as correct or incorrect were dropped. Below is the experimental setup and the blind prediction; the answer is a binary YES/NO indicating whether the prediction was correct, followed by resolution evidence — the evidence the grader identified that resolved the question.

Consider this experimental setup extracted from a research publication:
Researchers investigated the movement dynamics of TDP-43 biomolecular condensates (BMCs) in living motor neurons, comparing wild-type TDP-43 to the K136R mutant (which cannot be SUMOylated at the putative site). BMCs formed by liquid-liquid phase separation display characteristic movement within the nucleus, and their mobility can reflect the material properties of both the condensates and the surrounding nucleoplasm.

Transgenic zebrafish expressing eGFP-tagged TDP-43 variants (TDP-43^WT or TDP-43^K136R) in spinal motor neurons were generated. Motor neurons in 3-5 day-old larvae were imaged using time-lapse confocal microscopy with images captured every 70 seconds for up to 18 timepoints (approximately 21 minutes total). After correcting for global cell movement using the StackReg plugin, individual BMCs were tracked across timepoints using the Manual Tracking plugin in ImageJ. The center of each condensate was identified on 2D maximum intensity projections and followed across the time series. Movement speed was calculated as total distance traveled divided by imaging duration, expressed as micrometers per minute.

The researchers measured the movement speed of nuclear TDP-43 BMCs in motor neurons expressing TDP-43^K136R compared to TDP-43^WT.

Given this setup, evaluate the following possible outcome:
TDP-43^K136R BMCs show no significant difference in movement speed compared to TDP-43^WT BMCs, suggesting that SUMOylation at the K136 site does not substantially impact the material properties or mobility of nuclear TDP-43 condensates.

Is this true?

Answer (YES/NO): YES